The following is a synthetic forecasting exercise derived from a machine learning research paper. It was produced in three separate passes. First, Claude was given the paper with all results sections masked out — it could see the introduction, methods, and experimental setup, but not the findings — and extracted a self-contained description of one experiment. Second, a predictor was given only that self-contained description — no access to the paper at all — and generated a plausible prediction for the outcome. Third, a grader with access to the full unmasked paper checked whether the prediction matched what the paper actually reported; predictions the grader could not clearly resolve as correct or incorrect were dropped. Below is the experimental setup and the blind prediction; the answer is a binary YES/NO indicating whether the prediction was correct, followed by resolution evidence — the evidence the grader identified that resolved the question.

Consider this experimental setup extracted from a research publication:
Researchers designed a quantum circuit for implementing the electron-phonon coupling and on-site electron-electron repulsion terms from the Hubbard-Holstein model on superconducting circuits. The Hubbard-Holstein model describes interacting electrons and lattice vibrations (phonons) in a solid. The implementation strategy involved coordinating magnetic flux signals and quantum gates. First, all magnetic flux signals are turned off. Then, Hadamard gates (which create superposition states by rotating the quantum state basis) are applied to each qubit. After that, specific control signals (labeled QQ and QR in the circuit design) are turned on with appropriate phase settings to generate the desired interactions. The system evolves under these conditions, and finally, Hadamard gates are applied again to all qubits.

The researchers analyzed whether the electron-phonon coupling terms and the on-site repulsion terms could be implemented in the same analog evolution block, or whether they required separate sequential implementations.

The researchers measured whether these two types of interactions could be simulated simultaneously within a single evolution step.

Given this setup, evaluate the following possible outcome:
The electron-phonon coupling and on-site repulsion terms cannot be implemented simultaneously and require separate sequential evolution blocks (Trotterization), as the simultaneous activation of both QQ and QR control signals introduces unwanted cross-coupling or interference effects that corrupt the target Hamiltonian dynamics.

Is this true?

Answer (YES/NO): NO